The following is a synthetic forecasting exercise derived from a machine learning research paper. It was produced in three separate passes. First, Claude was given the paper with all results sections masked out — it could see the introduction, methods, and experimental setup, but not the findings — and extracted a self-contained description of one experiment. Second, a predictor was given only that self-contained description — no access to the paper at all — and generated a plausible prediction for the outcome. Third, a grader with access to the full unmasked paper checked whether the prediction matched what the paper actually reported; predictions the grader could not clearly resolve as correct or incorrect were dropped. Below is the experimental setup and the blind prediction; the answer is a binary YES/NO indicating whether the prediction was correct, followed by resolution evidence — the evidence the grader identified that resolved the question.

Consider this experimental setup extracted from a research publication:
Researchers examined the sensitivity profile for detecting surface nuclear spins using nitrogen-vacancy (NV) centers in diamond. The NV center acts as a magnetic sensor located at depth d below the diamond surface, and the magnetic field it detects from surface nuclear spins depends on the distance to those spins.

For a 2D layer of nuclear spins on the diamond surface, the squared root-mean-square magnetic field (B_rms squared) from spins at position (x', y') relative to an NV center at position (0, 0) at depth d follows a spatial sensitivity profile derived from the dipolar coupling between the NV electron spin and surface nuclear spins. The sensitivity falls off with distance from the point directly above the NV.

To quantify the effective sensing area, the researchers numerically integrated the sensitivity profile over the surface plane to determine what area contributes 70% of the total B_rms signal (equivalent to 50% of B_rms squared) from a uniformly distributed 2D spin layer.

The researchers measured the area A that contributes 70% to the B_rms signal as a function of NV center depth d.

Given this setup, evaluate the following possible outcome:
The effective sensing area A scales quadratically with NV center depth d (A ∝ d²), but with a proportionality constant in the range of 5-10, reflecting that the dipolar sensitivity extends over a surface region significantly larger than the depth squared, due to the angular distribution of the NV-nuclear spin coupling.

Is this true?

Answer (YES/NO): NO